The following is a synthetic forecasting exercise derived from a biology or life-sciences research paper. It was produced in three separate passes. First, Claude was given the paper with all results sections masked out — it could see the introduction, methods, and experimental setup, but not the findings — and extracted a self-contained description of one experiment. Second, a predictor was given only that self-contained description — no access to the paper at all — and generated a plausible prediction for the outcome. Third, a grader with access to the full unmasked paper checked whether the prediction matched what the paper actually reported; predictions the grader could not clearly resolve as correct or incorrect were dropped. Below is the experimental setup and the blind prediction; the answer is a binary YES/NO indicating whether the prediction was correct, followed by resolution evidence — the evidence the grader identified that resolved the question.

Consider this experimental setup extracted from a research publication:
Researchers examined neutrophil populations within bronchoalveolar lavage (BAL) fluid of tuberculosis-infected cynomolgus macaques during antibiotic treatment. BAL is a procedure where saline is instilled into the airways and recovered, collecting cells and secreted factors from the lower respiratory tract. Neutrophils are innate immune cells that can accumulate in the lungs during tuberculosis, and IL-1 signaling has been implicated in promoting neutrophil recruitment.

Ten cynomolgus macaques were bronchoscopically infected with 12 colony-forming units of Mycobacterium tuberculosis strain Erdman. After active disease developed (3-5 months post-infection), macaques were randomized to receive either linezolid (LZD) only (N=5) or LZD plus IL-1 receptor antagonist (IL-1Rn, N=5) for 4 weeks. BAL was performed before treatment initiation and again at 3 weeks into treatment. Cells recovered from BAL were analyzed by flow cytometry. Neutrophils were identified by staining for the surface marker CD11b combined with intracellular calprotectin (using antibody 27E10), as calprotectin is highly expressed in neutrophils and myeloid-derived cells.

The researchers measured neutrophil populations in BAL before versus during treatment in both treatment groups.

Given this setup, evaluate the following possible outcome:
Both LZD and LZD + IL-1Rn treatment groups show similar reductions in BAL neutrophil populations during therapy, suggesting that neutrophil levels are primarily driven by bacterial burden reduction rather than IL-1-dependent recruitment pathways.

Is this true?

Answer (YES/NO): YES